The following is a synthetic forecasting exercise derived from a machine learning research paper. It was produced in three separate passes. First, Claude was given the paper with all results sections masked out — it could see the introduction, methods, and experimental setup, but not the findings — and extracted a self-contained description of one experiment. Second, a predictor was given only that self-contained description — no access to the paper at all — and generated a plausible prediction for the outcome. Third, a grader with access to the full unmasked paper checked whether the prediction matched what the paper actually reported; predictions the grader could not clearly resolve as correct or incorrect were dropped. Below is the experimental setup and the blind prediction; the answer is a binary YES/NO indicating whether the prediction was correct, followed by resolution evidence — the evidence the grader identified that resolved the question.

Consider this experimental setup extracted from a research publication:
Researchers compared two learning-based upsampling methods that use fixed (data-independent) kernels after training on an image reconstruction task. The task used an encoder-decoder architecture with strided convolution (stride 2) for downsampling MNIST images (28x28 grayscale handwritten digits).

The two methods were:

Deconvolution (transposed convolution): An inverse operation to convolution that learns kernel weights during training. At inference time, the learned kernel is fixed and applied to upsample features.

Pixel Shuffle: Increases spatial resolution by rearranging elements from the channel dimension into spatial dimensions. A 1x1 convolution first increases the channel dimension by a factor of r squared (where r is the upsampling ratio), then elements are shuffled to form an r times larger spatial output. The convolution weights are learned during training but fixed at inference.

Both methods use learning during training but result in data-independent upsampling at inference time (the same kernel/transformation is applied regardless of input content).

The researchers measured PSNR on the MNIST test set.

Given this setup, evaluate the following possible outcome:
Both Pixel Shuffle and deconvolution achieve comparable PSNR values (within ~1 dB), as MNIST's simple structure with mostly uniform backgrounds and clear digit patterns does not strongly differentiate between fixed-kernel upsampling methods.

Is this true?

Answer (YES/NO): YES